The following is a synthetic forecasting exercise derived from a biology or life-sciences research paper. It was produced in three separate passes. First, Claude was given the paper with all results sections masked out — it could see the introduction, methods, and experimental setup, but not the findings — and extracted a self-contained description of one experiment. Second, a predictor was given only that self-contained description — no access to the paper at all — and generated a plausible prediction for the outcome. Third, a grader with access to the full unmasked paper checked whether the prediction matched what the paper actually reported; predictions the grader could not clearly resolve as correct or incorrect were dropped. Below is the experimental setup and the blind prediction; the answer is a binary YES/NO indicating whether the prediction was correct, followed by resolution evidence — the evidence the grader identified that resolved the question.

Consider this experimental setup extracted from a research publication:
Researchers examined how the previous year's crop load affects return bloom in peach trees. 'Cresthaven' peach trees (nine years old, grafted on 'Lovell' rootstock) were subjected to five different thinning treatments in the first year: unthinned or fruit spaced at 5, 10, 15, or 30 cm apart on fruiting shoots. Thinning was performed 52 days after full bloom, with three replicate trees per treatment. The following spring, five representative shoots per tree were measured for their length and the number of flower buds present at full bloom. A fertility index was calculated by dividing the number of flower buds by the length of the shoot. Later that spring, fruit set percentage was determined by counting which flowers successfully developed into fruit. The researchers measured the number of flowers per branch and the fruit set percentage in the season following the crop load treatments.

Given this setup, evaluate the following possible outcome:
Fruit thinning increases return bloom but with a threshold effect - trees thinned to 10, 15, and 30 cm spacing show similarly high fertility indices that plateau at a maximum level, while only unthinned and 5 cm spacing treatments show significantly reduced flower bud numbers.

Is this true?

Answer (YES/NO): NO